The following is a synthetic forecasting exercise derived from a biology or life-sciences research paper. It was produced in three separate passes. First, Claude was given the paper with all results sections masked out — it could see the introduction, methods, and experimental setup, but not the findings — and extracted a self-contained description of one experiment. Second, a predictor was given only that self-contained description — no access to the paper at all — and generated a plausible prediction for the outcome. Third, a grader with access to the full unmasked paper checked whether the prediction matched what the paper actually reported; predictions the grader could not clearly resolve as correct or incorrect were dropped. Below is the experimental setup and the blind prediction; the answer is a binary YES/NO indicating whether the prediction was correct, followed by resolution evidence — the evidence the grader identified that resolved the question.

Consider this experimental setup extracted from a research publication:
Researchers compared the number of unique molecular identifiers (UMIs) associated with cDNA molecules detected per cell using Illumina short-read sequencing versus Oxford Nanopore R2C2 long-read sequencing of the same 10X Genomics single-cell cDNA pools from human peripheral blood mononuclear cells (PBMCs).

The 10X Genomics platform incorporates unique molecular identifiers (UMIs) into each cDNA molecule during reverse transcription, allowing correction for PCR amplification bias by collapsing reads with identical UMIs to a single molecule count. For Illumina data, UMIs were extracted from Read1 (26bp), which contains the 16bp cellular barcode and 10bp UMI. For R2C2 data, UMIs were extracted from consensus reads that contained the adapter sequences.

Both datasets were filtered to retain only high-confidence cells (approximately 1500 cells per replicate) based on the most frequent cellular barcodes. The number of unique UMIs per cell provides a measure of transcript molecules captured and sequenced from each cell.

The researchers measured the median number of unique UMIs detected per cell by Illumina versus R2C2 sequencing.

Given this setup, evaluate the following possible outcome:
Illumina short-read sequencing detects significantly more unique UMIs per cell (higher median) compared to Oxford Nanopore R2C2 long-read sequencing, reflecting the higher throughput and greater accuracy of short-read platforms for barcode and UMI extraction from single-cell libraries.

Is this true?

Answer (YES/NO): YES